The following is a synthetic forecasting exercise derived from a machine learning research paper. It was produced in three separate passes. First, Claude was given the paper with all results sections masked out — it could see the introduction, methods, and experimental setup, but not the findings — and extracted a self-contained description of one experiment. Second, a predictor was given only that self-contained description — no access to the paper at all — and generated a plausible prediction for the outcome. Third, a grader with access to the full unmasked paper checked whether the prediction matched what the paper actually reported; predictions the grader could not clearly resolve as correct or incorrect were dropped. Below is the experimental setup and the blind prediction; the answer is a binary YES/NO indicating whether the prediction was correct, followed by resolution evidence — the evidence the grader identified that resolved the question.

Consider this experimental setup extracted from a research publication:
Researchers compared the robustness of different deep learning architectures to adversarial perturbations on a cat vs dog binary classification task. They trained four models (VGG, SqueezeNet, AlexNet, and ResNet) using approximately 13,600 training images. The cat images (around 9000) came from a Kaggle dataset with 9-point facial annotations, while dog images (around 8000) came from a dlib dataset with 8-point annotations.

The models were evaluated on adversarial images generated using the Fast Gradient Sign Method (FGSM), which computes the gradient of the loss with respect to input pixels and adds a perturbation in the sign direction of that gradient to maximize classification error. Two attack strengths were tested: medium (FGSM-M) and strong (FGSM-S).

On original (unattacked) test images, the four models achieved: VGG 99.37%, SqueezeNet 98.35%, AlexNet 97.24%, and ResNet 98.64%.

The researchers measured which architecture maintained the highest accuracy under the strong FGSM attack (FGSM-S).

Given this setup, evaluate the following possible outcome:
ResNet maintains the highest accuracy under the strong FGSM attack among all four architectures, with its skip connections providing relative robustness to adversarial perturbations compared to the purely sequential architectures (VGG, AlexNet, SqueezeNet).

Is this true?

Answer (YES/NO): YES